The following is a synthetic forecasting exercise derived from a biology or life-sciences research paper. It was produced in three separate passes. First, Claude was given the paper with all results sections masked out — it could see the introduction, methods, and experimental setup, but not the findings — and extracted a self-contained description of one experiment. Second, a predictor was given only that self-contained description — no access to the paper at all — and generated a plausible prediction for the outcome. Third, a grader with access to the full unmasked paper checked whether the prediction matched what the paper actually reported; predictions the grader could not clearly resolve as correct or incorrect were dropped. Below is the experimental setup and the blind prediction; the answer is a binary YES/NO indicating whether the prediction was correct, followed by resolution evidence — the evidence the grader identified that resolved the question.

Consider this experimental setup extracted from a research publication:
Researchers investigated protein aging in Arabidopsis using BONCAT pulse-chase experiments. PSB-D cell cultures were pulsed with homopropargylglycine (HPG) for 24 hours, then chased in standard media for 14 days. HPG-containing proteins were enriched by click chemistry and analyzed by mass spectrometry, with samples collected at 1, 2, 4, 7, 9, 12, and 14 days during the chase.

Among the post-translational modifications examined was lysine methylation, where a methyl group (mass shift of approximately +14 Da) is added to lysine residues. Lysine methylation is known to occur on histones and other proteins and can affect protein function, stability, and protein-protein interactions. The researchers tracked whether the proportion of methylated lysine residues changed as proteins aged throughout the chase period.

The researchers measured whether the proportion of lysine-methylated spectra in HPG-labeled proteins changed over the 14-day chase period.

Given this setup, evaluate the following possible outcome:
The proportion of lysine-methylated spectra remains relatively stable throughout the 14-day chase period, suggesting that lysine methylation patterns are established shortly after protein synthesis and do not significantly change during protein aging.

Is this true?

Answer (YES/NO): NO